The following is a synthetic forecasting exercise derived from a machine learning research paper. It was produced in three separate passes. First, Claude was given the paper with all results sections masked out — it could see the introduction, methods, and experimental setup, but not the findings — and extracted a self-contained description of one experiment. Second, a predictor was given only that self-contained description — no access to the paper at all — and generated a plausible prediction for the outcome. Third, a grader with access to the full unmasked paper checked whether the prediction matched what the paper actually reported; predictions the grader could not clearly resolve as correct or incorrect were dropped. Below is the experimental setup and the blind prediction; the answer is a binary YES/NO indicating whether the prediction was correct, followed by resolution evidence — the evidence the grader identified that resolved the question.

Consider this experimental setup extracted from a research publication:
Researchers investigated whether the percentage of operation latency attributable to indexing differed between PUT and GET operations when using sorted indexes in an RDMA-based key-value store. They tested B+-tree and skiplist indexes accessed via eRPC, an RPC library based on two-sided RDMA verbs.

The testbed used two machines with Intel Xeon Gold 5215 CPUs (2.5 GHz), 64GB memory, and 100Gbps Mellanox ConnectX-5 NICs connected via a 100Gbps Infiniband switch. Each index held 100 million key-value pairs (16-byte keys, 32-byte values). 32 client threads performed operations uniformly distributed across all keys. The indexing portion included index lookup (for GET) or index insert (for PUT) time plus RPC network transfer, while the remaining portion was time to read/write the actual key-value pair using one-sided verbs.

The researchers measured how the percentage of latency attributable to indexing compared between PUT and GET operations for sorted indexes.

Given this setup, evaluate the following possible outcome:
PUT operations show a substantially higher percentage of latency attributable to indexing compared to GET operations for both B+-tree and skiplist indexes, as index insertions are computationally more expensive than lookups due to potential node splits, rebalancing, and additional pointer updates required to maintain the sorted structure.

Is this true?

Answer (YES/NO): NO